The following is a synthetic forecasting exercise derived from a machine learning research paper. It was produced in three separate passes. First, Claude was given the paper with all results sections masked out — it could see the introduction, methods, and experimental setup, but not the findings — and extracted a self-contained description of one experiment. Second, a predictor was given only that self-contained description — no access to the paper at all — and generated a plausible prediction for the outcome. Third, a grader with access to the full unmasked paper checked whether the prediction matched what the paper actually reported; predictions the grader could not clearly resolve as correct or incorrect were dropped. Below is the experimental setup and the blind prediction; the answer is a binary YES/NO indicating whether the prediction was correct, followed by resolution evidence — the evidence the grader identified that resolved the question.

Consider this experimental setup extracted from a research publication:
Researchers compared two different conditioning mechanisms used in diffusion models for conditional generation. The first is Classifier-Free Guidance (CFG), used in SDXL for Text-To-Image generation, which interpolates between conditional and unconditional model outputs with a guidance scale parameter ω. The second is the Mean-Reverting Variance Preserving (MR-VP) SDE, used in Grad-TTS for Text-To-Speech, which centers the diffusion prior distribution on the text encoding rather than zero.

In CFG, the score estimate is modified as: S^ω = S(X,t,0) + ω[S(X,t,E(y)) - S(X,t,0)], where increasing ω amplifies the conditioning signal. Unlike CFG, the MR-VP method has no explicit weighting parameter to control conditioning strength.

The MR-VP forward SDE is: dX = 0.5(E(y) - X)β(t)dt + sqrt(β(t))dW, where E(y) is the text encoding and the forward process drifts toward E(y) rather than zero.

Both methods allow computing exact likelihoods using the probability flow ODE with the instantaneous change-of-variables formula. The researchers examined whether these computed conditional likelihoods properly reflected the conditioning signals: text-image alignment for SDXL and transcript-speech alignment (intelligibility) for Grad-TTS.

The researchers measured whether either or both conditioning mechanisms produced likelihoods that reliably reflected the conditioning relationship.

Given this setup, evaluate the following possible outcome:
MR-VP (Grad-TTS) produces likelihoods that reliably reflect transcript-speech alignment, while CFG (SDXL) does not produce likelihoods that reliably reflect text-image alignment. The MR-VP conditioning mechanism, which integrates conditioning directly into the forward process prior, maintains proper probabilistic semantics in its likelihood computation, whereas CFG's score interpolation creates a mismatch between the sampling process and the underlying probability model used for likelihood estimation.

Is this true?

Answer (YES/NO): NO